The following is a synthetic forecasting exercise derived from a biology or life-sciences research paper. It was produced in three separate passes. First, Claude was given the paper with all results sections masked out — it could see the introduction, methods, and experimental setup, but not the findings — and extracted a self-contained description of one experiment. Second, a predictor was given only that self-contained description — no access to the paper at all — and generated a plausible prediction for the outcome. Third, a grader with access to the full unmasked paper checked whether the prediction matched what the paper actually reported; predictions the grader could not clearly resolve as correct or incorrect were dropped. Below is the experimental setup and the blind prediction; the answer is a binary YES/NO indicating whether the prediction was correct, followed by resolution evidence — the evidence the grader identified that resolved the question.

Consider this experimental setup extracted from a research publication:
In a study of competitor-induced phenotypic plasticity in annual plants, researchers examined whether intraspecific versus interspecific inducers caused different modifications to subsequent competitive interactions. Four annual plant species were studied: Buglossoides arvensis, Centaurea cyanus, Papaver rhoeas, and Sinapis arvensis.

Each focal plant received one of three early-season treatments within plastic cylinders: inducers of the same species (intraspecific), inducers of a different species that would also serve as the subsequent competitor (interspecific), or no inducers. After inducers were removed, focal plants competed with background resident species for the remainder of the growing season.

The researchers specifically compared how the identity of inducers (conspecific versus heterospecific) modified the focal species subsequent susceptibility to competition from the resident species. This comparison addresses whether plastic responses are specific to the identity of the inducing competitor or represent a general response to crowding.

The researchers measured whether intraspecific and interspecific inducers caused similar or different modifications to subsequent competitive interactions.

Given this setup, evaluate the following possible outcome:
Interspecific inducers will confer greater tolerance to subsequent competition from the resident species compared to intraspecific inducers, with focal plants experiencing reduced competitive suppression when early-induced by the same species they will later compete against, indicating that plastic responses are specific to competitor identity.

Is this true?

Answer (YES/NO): NO